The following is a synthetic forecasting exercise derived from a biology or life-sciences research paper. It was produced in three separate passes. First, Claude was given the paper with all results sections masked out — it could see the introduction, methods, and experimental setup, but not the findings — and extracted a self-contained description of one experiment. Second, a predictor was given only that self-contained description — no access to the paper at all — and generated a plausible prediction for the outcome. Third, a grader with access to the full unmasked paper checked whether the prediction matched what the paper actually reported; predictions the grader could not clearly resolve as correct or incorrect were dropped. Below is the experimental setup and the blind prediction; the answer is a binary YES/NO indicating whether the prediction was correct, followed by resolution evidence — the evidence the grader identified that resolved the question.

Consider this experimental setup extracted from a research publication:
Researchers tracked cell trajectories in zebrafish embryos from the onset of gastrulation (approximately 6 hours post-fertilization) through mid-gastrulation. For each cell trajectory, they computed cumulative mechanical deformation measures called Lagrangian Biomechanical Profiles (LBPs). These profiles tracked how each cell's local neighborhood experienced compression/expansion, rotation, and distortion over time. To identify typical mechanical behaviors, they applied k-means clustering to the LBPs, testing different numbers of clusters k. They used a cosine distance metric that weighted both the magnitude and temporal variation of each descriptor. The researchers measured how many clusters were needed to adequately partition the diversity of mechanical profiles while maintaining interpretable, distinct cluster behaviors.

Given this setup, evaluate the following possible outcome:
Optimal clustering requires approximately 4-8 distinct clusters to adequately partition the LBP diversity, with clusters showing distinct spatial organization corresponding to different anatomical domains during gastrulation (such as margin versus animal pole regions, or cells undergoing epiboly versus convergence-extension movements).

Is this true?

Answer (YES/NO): NO